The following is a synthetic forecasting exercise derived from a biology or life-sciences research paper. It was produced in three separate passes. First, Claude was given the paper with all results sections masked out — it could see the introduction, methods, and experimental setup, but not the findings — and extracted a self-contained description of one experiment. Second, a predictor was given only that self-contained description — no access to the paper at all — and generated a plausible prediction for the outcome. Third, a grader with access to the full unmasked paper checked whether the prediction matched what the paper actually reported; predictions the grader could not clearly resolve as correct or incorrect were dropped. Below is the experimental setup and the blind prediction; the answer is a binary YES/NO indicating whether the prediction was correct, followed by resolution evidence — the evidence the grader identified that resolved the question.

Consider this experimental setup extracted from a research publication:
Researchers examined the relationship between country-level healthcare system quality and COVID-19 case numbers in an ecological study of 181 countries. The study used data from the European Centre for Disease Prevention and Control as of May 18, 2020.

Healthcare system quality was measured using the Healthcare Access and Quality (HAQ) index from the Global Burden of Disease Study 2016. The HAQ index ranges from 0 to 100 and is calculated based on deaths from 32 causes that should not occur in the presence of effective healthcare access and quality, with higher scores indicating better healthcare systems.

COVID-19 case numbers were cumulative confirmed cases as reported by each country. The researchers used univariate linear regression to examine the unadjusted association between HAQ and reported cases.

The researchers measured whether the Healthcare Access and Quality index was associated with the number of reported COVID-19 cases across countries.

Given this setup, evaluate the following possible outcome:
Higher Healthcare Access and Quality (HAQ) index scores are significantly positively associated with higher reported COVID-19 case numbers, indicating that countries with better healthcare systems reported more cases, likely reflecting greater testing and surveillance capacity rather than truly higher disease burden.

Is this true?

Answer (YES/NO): YES